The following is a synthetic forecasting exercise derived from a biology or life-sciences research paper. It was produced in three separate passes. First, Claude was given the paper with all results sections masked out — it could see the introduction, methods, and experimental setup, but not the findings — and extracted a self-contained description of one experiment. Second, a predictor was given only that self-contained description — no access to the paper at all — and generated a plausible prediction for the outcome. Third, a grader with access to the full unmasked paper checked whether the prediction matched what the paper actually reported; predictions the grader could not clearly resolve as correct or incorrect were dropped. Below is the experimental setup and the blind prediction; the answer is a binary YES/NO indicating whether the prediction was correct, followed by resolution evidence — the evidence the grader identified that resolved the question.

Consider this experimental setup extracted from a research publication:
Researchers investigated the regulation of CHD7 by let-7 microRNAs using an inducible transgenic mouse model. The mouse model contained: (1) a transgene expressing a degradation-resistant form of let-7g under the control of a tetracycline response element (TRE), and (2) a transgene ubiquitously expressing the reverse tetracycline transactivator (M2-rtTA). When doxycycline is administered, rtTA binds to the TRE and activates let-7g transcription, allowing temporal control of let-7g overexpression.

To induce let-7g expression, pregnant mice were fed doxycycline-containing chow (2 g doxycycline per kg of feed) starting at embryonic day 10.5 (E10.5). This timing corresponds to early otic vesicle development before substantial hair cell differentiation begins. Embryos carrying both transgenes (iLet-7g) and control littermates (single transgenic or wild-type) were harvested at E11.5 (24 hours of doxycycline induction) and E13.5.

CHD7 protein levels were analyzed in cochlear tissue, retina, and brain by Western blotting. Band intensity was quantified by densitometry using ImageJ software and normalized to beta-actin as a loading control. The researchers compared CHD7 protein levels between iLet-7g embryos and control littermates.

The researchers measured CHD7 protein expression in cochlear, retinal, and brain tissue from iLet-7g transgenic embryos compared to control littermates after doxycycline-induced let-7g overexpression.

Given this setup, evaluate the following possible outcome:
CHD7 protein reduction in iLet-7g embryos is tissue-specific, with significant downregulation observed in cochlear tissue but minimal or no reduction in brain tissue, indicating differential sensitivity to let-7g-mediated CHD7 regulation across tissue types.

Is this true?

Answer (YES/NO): NO